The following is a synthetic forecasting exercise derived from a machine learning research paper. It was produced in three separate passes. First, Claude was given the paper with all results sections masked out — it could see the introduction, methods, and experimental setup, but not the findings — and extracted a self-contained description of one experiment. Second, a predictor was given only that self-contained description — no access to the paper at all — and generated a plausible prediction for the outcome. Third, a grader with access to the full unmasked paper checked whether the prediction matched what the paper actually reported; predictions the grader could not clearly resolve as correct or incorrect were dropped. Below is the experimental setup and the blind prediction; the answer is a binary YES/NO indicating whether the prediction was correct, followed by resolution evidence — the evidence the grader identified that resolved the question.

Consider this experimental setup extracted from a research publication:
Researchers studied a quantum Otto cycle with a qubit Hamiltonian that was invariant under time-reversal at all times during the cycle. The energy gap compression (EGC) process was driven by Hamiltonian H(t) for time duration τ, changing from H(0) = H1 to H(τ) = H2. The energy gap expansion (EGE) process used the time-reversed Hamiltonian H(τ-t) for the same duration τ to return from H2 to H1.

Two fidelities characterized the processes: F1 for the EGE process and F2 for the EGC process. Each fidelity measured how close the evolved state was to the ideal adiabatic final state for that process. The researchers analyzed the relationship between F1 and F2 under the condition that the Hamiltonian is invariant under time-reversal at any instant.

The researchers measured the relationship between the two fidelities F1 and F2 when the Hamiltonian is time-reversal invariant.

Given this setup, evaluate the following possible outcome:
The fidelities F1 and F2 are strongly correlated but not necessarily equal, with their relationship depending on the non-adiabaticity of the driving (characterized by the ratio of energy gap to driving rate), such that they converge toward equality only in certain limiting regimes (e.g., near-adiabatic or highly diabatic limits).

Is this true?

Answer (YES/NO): NO